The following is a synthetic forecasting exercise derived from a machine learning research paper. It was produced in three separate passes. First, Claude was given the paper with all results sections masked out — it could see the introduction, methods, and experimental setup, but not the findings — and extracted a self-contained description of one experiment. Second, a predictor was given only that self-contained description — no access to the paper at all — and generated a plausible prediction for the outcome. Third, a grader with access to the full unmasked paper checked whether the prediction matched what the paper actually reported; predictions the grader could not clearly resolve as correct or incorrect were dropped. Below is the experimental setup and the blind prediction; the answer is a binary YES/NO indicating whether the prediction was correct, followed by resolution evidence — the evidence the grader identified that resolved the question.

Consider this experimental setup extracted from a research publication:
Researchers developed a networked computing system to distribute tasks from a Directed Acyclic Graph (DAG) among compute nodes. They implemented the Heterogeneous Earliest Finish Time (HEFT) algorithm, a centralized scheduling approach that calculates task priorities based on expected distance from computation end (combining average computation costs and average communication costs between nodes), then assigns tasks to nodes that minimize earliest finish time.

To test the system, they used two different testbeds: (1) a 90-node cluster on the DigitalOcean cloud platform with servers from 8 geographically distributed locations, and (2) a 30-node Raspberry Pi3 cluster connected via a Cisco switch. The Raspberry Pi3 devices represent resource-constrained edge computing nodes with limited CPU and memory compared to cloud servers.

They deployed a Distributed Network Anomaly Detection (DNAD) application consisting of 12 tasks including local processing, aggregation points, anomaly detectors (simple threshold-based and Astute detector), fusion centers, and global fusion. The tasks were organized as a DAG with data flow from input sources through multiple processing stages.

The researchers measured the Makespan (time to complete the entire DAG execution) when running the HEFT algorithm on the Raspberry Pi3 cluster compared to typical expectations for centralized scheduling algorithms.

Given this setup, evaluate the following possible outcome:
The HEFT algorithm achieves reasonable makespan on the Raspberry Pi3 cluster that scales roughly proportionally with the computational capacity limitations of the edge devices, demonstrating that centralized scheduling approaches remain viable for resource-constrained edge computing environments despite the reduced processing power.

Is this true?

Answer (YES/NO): NO